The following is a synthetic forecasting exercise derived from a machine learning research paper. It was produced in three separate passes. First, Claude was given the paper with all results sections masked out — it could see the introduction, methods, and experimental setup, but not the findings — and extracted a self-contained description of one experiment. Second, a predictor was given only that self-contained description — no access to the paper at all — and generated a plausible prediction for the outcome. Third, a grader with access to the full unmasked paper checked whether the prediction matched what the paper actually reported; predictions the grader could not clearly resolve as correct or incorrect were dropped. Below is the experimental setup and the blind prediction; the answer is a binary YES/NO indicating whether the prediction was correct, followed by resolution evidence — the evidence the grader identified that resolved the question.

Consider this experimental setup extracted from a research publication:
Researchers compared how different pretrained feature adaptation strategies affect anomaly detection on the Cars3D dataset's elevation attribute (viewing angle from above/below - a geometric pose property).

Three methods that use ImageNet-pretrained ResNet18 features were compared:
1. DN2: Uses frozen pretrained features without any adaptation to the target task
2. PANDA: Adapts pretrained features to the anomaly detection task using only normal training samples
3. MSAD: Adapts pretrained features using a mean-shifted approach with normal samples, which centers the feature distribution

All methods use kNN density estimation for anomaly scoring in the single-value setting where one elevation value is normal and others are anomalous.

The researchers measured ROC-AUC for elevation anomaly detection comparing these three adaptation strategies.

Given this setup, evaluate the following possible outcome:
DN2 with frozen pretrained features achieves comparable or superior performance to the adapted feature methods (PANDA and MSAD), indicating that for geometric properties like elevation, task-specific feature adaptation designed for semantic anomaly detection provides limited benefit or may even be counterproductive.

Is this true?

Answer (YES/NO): YES